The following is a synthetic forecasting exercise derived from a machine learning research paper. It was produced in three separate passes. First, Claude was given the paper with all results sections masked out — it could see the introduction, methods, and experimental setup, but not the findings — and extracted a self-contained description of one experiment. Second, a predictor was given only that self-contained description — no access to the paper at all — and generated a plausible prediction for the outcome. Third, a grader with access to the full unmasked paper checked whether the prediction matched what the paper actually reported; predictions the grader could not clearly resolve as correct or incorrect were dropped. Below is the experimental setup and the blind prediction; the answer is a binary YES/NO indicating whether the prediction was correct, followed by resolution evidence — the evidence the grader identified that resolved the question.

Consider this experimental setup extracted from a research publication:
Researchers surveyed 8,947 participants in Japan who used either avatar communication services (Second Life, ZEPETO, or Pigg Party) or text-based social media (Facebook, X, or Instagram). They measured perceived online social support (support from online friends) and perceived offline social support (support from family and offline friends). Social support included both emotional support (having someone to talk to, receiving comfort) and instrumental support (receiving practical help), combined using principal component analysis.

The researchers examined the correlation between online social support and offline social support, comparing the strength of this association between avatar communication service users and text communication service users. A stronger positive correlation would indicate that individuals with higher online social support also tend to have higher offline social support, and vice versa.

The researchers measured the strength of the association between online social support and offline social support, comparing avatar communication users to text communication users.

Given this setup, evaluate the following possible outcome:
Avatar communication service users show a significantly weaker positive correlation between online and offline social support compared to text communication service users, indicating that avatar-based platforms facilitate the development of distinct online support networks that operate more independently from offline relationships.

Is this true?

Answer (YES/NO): NO